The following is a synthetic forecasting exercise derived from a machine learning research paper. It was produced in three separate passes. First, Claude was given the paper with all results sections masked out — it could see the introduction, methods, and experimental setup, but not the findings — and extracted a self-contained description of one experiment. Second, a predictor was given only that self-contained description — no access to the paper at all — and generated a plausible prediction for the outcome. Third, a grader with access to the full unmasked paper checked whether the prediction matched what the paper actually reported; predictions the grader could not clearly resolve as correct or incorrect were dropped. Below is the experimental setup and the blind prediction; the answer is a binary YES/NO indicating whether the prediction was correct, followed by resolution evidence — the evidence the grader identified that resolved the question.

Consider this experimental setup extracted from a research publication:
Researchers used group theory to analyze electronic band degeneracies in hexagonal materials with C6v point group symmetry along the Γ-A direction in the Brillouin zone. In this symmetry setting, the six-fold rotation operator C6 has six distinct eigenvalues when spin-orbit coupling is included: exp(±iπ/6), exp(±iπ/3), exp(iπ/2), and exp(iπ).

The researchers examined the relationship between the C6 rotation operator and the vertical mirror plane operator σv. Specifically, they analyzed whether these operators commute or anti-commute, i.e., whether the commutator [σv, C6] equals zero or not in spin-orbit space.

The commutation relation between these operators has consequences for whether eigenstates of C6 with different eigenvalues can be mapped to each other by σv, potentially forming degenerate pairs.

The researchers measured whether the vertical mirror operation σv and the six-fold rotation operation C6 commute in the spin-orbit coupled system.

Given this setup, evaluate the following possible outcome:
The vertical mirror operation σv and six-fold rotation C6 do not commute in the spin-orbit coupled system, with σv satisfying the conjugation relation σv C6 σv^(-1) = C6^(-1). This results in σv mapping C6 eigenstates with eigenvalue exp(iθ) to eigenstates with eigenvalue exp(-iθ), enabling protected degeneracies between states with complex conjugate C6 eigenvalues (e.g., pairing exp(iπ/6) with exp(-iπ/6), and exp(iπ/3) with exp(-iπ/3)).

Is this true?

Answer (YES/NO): YES